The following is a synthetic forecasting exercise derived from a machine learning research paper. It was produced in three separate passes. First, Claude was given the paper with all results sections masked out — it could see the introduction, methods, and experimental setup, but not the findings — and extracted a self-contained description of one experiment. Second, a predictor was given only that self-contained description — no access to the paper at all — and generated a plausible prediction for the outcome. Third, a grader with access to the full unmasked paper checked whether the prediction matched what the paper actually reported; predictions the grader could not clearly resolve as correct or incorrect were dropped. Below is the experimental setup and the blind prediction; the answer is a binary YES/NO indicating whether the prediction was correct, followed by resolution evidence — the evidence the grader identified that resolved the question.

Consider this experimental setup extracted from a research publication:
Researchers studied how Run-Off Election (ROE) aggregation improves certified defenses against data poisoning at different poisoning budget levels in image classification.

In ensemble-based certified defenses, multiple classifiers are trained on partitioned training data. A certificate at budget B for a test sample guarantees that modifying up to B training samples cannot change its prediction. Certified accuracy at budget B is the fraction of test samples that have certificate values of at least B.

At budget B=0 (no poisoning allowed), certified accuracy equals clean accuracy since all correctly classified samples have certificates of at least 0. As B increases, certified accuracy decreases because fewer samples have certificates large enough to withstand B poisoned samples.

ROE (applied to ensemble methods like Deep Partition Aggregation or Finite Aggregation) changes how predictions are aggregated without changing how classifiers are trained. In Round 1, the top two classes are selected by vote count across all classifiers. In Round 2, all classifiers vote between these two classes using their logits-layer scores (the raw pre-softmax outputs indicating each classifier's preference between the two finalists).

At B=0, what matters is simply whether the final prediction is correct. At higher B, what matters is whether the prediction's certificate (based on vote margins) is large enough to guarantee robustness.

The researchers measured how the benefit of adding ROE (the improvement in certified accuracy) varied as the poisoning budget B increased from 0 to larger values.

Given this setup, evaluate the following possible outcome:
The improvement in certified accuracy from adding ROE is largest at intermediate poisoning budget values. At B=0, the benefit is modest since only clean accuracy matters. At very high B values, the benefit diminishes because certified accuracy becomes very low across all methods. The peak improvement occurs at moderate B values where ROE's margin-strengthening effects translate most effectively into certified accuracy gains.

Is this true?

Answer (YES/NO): NO